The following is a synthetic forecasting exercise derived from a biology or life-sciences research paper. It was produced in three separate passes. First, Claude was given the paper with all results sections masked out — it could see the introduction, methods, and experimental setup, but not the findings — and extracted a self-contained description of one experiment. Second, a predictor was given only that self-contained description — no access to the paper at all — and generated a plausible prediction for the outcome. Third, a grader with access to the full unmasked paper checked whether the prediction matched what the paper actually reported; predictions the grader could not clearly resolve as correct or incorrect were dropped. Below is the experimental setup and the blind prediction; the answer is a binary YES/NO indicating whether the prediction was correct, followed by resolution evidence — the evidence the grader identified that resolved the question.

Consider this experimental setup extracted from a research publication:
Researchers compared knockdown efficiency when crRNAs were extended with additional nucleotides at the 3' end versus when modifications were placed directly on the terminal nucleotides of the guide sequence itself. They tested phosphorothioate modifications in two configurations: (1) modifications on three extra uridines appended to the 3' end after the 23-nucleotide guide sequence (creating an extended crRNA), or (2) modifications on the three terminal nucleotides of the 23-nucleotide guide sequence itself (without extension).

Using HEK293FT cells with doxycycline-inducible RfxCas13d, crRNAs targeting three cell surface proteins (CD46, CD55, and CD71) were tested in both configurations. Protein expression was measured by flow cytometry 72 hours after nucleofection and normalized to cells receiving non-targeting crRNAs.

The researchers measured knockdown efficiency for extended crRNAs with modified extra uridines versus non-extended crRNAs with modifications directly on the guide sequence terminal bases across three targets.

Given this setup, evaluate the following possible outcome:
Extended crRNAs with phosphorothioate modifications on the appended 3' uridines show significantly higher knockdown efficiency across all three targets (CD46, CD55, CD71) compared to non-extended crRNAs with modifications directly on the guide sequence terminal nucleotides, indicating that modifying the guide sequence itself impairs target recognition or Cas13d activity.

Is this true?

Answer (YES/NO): NO